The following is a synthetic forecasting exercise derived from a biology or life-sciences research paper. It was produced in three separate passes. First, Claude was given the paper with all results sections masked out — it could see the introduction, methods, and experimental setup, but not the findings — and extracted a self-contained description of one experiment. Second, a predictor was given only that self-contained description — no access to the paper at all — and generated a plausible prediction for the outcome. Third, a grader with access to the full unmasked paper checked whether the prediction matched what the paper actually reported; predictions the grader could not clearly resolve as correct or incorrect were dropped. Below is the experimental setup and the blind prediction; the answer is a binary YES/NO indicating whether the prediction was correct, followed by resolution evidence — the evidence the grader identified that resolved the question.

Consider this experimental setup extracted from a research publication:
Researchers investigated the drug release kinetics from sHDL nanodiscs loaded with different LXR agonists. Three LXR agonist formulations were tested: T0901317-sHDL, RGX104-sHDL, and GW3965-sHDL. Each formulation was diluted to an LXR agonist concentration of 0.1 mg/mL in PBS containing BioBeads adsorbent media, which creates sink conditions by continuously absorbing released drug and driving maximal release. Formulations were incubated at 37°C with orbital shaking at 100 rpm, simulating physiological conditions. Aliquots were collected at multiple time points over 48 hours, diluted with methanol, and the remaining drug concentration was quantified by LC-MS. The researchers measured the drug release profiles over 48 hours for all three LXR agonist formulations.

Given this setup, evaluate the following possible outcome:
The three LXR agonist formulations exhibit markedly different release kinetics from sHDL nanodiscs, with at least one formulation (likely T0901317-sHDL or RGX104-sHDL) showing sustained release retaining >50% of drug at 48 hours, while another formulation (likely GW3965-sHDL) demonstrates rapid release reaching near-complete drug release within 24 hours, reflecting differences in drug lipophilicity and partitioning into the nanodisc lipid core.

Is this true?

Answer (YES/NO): NO